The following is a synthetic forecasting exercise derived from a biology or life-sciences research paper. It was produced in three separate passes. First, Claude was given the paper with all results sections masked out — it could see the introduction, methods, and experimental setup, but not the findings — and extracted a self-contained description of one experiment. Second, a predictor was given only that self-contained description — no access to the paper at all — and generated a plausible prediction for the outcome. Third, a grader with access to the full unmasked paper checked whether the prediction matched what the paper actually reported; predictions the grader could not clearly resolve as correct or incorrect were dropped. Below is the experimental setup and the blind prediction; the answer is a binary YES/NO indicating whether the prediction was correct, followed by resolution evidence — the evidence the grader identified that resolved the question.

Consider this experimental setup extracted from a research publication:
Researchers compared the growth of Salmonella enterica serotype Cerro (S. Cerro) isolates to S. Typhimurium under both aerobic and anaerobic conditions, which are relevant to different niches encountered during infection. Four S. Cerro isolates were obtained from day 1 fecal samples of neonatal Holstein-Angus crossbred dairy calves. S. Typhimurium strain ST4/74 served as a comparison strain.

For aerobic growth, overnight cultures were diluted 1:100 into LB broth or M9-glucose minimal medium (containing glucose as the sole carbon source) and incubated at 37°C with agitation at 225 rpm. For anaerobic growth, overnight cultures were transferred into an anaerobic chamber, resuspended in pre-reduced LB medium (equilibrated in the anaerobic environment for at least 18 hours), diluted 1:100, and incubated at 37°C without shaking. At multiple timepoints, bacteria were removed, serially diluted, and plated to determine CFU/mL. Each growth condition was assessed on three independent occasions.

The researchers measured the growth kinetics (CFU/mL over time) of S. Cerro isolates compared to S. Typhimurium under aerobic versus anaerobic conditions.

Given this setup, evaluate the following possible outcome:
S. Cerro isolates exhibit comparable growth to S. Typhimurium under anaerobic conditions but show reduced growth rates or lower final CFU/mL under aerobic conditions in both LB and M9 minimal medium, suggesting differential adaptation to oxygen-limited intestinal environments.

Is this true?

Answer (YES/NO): NO